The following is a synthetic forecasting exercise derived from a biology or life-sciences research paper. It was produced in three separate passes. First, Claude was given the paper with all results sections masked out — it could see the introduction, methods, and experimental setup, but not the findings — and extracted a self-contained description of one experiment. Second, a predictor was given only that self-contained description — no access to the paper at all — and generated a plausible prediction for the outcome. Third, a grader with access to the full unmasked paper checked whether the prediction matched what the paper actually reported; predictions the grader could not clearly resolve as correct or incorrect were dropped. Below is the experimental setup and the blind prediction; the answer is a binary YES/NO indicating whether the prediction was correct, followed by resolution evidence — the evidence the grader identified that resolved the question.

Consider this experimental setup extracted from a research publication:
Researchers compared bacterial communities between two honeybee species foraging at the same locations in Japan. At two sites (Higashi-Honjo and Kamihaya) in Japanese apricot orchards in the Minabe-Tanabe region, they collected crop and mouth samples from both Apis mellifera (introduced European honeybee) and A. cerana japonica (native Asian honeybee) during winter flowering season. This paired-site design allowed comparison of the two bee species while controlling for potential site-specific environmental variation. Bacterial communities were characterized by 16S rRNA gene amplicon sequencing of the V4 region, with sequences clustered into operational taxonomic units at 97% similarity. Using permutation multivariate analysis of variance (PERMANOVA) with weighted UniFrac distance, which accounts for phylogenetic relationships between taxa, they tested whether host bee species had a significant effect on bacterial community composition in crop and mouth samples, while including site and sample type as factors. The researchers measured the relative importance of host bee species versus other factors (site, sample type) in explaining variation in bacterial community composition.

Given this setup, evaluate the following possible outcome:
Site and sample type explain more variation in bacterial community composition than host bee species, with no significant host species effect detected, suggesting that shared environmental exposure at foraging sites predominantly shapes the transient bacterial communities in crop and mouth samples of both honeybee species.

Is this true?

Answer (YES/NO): NO